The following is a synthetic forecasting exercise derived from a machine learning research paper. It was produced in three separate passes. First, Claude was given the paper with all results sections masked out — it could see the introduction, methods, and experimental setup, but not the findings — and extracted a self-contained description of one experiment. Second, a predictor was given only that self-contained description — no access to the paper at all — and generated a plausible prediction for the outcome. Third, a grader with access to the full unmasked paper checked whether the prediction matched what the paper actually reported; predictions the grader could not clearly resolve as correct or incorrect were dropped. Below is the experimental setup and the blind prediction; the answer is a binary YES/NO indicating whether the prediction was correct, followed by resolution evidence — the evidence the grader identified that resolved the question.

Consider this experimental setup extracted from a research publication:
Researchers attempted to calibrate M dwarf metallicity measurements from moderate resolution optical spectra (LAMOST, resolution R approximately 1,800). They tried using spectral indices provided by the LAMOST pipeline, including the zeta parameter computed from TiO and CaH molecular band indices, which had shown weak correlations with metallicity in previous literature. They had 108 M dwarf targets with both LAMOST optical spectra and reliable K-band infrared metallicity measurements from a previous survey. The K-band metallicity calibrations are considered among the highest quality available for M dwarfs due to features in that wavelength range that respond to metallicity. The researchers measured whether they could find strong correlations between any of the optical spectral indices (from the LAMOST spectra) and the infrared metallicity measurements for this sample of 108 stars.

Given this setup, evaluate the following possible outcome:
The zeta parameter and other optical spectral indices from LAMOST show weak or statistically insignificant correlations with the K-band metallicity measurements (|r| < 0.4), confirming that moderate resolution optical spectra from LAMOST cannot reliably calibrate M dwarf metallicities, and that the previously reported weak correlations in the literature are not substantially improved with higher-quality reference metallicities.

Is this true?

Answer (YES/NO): YES